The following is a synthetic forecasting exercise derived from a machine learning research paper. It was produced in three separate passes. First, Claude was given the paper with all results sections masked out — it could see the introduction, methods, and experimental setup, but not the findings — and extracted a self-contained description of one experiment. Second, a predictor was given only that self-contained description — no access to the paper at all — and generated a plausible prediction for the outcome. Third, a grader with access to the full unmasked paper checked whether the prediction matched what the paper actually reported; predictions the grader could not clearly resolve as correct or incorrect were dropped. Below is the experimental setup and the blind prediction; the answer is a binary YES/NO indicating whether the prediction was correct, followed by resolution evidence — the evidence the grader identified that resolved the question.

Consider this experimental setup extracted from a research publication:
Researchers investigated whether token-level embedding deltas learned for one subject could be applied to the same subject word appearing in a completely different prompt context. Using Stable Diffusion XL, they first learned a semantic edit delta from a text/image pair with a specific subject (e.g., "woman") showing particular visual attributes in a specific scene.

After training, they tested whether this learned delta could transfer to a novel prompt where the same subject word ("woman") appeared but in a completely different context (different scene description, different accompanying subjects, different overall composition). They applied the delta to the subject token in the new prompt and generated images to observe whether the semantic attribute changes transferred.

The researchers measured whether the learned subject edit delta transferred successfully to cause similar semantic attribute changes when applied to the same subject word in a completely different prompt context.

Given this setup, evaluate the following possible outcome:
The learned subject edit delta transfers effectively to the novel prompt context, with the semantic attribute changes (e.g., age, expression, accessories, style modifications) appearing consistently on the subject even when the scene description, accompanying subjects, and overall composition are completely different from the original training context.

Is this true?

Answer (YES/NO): YES